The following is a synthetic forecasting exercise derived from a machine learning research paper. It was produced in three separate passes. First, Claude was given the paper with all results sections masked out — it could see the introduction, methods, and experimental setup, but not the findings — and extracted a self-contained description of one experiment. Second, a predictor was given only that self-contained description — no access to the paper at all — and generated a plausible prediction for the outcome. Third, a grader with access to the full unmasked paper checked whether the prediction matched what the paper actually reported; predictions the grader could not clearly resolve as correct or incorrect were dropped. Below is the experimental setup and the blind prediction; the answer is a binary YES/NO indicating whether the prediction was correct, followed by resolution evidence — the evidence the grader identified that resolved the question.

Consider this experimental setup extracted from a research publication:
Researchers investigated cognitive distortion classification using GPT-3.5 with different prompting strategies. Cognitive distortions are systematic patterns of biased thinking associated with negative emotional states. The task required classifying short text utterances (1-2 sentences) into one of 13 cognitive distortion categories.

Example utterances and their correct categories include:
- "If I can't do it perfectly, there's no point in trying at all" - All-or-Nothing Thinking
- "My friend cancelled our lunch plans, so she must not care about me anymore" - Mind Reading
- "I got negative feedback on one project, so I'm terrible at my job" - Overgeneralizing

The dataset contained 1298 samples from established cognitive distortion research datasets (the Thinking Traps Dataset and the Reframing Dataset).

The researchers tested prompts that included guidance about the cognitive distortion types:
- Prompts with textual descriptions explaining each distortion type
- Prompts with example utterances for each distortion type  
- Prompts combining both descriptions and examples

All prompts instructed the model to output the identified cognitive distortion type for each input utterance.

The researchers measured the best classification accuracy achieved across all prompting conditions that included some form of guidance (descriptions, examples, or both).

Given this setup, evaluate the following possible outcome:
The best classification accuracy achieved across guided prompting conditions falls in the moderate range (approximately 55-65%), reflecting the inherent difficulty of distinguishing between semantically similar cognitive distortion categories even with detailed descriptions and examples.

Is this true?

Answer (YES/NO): NO